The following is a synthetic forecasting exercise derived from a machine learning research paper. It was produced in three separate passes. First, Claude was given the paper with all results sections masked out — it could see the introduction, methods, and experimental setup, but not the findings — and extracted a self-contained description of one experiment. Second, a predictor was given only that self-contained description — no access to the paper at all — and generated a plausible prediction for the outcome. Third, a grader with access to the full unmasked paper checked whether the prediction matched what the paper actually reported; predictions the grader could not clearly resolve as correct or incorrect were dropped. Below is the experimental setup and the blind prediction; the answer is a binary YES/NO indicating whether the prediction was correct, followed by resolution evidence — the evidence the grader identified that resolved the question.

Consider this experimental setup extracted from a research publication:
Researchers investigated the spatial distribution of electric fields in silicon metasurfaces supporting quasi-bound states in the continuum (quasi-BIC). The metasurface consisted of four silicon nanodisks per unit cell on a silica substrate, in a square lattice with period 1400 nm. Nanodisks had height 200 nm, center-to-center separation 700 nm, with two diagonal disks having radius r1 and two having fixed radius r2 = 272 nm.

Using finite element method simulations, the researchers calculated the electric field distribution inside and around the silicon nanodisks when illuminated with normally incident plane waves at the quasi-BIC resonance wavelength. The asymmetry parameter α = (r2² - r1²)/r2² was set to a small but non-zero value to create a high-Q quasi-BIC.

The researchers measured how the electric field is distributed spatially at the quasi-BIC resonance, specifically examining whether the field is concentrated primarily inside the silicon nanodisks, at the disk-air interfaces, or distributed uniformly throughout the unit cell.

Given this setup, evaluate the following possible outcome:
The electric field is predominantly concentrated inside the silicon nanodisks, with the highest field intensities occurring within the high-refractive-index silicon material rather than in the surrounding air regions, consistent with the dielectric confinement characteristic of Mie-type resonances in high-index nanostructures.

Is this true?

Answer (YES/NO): YES